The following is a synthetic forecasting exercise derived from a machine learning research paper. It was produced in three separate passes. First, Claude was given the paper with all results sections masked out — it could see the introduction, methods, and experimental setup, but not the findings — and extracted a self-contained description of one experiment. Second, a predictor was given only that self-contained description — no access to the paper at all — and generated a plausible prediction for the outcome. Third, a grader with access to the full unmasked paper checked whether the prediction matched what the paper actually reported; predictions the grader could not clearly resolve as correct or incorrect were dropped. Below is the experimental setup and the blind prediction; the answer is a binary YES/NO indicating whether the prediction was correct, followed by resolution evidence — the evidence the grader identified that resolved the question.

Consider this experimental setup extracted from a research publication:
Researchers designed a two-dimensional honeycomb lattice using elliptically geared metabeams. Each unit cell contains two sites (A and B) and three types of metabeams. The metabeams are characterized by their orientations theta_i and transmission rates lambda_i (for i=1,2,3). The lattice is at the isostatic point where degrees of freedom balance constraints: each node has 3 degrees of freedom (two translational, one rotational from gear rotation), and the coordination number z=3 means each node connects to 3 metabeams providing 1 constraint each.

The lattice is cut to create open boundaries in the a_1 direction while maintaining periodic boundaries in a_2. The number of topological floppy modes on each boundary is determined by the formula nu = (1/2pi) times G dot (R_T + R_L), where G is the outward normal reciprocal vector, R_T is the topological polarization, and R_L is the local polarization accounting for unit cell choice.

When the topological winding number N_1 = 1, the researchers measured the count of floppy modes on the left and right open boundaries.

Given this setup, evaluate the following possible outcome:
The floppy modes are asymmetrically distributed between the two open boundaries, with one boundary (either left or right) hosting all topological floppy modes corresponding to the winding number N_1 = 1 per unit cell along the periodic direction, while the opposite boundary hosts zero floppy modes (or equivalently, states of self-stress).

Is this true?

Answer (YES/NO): YES